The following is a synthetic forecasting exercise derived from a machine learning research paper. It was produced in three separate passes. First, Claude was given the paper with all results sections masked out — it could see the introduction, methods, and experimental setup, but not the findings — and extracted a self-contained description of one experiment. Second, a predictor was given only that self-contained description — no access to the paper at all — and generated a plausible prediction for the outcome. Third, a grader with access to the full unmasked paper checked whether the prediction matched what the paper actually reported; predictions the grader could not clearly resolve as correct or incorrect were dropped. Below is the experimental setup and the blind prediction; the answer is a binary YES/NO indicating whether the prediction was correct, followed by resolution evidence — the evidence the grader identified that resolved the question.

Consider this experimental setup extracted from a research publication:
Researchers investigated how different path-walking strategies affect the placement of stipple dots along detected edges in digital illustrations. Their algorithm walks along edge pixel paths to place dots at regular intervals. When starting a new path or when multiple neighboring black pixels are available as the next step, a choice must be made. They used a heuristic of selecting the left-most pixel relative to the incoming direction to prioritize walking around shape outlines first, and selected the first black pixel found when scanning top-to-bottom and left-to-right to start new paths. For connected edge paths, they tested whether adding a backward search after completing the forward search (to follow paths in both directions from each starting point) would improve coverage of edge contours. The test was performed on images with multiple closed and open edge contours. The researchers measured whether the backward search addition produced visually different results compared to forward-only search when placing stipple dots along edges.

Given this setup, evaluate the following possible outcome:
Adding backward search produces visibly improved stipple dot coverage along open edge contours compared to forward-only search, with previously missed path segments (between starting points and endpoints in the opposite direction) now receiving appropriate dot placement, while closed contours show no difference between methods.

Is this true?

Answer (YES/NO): NO